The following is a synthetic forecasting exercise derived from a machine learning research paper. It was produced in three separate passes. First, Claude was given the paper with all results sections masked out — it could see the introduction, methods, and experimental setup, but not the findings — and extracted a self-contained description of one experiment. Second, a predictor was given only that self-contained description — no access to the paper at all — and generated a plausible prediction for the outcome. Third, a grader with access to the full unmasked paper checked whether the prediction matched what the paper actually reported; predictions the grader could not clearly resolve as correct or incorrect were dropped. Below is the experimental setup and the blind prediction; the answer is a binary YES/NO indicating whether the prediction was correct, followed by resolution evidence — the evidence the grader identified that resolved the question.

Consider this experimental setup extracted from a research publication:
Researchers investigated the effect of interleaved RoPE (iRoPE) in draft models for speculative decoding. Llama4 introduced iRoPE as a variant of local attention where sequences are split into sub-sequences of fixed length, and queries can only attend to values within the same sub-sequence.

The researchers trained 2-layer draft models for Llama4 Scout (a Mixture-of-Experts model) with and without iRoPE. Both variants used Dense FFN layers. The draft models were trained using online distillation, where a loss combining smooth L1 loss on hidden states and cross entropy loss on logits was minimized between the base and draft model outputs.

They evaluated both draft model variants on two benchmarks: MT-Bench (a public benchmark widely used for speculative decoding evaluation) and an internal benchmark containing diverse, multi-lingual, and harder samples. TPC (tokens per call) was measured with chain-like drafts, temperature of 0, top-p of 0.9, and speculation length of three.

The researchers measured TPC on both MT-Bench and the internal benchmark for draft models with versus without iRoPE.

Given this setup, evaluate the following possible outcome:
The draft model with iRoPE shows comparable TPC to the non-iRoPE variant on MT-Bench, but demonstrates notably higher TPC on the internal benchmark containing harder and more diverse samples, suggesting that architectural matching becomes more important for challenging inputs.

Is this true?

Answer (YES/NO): NO